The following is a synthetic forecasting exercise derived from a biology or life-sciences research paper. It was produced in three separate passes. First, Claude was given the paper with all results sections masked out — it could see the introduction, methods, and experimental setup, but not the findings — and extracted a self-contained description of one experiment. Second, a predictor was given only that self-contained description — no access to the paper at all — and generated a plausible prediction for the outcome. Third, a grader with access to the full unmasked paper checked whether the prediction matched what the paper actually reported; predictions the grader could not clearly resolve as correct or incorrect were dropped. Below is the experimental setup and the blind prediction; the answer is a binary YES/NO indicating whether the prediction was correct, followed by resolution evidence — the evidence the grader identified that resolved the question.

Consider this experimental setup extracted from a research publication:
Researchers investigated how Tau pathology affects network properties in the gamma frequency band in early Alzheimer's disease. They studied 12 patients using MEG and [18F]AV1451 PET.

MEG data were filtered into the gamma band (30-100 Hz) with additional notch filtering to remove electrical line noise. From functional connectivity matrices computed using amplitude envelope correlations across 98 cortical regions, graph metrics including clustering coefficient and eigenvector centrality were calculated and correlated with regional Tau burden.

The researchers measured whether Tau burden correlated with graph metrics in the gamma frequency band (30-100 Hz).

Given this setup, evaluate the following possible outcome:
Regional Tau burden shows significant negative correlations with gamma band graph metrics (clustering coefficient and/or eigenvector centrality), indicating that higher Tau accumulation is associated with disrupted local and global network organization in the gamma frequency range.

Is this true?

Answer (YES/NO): NO